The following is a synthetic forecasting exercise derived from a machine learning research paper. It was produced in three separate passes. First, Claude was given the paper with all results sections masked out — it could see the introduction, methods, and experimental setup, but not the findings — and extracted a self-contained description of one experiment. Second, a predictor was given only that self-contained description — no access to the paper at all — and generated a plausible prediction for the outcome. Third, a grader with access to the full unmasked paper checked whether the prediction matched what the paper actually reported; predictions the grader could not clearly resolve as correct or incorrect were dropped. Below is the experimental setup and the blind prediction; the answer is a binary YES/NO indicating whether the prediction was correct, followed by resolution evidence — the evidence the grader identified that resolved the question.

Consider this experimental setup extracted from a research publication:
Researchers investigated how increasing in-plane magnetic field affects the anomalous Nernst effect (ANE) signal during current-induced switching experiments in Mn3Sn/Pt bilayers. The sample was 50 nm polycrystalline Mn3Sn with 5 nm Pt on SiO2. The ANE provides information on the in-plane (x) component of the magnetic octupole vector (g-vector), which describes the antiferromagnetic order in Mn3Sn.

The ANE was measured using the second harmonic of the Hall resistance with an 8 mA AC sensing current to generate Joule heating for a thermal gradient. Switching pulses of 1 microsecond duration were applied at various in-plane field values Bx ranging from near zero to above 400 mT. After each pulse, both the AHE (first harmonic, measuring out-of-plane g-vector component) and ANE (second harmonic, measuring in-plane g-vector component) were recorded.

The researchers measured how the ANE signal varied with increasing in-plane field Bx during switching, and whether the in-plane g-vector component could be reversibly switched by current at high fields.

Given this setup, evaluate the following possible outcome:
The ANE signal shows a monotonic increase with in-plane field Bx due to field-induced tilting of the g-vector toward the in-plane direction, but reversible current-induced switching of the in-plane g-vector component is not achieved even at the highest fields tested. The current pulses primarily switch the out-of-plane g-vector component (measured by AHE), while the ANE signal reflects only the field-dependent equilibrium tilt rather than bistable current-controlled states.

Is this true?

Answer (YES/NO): YES